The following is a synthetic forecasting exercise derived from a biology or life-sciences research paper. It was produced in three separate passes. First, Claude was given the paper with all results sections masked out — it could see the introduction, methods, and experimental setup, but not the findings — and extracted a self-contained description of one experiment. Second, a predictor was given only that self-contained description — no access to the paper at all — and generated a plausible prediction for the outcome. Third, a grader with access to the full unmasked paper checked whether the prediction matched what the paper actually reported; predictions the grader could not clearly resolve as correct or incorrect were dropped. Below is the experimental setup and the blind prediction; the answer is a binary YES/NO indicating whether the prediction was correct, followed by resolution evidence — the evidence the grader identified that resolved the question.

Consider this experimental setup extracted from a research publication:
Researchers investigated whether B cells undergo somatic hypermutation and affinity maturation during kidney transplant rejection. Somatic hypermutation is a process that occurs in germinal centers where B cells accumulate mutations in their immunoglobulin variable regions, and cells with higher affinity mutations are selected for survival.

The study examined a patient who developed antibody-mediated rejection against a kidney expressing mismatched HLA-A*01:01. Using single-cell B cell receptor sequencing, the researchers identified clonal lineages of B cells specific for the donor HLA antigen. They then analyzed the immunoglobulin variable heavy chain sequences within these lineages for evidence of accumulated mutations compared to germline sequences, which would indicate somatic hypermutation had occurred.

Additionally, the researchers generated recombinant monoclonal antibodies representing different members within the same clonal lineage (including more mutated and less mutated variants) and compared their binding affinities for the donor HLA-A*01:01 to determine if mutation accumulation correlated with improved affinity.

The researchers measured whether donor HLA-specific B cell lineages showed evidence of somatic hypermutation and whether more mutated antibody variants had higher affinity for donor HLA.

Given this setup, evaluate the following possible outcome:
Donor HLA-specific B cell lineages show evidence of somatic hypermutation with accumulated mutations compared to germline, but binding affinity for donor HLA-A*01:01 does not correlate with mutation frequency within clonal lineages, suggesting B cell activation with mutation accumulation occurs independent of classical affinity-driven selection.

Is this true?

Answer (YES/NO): NO